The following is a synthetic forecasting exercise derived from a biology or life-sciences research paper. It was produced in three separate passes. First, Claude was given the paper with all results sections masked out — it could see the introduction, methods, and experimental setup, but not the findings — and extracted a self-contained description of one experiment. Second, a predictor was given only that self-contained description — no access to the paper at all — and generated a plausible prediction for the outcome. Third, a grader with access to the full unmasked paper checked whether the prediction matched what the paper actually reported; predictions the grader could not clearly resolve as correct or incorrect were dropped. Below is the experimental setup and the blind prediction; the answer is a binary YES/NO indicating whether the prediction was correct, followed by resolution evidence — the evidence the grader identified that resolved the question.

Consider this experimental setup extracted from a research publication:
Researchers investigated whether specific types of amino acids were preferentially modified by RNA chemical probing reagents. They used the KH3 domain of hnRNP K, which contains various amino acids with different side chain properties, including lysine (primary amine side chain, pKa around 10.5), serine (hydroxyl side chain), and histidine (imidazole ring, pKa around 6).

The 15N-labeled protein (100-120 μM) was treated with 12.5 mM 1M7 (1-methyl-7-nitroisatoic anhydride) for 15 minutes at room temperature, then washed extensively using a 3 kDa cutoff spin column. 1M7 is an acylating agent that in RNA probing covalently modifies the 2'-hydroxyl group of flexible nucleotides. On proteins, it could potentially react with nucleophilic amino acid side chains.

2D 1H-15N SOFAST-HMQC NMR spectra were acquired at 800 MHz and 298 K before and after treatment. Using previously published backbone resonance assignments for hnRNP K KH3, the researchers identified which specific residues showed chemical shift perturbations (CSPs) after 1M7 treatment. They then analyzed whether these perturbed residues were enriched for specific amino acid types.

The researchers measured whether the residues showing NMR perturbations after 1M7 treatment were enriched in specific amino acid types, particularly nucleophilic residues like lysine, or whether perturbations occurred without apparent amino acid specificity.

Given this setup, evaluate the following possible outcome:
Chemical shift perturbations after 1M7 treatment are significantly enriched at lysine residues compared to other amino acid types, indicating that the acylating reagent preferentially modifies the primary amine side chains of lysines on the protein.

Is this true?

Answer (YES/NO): NO